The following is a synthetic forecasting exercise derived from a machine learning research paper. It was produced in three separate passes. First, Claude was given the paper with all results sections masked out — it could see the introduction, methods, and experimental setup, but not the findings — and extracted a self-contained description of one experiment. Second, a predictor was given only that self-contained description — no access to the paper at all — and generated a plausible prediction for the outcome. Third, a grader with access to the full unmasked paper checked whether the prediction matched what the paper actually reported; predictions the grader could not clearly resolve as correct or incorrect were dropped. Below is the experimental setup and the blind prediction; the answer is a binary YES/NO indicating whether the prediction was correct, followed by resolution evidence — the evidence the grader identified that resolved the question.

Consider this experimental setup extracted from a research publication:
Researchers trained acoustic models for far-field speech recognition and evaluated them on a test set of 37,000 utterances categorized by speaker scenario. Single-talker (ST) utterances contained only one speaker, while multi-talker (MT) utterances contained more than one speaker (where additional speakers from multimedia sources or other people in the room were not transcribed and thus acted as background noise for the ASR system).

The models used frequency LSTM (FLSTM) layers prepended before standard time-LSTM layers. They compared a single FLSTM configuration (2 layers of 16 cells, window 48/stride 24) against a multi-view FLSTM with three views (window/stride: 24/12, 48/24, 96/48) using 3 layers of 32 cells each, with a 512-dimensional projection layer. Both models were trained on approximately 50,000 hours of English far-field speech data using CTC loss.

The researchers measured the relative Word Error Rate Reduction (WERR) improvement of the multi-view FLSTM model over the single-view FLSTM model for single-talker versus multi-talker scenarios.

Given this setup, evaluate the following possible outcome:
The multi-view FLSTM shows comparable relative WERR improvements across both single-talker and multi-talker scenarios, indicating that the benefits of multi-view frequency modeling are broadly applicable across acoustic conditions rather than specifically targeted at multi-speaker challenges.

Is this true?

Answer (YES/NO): YES